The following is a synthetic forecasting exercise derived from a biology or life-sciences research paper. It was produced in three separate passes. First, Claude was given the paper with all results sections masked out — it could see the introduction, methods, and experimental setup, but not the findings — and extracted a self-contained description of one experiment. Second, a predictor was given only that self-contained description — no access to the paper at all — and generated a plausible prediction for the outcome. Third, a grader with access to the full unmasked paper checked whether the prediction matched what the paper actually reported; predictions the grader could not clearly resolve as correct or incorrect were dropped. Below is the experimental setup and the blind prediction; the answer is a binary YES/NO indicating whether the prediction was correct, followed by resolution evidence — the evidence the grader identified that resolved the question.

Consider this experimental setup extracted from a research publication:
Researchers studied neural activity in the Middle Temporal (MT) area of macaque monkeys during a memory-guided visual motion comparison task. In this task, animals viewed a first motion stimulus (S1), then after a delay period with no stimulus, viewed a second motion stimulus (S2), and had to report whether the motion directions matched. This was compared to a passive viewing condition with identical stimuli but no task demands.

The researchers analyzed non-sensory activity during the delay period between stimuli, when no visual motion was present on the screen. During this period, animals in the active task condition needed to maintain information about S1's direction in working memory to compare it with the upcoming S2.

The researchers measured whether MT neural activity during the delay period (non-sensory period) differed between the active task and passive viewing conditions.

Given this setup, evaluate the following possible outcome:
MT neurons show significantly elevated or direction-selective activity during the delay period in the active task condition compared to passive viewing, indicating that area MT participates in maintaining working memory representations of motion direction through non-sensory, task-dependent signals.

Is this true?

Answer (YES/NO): NO